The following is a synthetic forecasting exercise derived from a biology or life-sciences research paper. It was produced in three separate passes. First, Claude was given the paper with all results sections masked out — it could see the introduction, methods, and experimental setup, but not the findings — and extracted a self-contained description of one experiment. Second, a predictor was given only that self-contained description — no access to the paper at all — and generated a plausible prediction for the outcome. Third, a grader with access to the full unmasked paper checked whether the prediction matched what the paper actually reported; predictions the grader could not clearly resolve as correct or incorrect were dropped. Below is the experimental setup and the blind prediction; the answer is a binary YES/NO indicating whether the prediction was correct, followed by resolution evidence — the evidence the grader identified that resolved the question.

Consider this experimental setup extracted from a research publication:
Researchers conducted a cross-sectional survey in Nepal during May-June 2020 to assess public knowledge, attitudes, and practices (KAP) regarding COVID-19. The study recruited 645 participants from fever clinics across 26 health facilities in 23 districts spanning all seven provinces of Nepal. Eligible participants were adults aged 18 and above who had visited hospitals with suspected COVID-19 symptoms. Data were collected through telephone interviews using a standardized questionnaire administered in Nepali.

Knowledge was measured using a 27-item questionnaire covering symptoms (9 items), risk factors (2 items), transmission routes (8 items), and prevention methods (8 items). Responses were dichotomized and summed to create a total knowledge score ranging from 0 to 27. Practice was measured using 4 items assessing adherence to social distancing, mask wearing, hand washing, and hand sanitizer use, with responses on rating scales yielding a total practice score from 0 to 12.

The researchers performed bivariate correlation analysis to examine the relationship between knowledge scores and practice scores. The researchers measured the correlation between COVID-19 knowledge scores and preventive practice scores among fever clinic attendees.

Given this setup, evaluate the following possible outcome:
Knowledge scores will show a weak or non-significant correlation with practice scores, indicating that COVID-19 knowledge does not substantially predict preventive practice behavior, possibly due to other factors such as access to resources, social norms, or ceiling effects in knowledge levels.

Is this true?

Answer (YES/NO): NO